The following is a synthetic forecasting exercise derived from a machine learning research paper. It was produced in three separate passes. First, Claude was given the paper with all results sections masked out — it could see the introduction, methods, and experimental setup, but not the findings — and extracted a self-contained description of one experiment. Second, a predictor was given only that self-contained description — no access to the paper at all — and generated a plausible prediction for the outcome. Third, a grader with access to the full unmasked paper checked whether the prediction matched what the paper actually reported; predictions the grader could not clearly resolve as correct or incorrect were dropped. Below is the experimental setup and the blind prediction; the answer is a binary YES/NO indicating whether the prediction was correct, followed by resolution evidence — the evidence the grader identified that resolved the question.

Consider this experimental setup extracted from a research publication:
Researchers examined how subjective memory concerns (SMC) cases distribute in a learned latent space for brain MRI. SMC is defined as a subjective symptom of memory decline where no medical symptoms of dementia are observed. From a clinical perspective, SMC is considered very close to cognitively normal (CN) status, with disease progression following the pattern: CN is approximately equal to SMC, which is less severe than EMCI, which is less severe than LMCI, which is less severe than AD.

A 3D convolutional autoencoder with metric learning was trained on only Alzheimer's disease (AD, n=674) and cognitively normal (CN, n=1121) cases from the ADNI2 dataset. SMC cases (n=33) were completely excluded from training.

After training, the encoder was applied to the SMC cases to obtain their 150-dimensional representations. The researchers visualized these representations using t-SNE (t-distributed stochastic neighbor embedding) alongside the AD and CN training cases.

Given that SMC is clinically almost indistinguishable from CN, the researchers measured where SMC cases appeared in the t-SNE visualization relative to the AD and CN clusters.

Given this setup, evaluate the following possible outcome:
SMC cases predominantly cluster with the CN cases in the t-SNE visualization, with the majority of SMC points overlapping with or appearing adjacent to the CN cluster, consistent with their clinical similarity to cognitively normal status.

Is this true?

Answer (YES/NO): YES